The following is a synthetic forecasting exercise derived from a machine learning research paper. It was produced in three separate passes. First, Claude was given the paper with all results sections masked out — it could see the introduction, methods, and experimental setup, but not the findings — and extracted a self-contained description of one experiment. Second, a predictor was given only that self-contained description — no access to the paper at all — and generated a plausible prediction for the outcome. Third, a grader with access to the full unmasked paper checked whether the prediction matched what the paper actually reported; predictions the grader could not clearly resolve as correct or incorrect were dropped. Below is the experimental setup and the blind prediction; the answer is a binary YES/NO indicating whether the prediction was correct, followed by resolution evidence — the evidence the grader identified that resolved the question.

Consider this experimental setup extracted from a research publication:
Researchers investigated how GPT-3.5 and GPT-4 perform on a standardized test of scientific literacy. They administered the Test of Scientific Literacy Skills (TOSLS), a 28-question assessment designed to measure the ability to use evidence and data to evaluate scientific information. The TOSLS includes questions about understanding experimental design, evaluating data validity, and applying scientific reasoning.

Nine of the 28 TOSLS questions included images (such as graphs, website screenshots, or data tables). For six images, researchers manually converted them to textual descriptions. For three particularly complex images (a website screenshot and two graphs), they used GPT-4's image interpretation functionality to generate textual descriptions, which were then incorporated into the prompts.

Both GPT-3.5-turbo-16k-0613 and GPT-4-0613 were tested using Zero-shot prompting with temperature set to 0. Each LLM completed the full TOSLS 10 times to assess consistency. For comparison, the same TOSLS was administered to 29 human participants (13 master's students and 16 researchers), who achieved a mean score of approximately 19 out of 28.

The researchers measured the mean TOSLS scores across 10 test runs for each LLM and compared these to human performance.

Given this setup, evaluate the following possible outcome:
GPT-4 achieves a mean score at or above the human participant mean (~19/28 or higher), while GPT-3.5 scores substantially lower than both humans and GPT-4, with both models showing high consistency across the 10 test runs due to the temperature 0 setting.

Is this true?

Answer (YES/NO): NO